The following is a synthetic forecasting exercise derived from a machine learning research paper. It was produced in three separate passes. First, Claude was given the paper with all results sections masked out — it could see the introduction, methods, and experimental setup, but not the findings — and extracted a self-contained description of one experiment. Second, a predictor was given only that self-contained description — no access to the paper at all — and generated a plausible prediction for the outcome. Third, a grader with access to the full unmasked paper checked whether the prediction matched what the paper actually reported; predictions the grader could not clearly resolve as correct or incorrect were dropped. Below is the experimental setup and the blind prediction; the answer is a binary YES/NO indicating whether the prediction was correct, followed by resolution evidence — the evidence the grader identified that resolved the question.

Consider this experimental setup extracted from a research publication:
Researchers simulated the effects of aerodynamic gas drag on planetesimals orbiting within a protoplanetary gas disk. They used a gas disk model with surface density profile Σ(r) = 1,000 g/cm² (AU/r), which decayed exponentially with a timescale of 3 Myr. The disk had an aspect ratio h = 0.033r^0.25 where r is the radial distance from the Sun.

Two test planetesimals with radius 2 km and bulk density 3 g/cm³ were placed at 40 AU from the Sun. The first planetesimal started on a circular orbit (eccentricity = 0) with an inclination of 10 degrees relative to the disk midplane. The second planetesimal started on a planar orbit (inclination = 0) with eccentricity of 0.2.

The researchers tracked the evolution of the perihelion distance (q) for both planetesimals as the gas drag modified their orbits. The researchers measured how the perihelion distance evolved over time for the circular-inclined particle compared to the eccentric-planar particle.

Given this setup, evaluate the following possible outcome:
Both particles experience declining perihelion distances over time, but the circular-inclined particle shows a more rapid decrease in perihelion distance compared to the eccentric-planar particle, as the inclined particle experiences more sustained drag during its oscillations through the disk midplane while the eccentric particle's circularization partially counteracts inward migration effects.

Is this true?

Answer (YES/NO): NO